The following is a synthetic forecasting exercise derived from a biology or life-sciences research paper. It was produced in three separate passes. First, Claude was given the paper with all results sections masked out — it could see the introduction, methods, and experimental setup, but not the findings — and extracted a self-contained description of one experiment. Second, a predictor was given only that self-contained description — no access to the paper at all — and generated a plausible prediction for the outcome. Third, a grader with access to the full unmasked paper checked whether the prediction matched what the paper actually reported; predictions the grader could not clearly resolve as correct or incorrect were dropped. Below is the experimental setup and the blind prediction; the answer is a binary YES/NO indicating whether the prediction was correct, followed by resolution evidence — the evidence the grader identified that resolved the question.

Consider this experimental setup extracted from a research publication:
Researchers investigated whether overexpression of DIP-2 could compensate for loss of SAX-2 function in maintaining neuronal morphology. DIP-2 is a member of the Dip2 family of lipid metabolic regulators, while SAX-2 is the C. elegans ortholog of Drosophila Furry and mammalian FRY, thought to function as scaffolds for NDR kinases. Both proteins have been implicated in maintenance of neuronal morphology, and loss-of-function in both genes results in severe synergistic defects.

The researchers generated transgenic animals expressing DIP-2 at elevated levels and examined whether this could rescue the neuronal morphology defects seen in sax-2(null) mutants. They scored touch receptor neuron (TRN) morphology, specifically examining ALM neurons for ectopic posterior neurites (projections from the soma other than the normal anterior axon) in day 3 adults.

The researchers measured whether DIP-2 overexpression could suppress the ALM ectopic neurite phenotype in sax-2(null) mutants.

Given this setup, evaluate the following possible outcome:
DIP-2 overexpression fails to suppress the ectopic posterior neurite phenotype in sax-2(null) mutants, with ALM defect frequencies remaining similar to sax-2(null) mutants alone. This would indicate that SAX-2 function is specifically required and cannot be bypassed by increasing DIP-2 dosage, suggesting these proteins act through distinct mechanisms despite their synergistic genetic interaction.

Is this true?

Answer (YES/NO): YES